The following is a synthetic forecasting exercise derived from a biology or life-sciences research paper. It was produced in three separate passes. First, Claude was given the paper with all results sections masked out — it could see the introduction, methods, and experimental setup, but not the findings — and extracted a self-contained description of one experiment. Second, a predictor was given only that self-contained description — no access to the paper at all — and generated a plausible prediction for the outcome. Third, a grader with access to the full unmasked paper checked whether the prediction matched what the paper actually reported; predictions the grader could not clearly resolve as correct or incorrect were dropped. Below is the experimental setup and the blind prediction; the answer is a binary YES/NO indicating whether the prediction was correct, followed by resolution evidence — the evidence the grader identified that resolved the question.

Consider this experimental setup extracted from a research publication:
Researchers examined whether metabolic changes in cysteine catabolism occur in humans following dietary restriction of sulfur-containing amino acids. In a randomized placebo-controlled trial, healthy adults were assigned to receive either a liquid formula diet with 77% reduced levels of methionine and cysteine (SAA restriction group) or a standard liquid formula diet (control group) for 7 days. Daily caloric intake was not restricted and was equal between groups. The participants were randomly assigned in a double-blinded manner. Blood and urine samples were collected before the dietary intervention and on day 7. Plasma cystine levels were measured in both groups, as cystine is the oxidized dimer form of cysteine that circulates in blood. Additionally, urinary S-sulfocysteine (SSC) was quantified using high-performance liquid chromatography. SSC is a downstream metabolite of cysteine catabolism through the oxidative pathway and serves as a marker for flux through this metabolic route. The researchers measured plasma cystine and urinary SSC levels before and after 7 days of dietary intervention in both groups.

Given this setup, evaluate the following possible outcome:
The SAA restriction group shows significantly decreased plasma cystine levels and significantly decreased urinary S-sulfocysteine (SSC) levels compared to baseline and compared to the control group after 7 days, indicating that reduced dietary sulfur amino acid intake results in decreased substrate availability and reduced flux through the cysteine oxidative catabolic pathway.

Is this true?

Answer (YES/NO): NO